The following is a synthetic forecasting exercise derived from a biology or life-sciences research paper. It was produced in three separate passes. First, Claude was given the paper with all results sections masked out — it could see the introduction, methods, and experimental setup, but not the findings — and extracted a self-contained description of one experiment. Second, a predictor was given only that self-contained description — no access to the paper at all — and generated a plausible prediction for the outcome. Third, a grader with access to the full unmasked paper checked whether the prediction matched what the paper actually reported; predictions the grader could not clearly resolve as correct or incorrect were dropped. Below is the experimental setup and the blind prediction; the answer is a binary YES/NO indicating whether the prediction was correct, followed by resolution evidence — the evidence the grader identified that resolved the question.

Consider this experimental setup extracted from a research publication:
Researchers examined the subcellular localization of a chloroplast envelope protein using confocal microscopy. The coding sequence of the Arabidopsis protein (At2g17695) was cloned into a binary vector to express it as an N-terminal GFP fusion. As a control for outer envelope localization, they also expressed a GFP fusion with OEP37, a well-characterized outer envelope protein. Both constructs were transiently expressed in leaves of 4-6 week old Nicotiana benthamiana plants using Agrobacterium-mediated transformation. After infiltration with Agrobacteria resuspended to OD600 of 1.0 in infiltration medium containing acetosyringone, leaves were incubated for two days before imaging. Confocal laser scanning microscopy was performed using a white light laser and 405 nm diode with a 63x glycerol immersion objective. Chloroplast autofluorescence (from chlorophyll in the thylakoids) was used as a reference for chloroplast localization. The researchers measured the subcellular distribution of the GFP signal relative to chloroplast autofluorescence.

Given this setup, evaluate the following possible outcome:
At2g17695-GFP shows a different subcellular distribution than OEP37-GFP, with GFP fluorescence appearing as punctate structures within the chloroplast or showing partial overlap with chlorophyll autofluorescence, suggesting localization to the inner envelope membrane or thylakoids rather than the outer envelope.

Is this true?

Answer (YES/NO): NO